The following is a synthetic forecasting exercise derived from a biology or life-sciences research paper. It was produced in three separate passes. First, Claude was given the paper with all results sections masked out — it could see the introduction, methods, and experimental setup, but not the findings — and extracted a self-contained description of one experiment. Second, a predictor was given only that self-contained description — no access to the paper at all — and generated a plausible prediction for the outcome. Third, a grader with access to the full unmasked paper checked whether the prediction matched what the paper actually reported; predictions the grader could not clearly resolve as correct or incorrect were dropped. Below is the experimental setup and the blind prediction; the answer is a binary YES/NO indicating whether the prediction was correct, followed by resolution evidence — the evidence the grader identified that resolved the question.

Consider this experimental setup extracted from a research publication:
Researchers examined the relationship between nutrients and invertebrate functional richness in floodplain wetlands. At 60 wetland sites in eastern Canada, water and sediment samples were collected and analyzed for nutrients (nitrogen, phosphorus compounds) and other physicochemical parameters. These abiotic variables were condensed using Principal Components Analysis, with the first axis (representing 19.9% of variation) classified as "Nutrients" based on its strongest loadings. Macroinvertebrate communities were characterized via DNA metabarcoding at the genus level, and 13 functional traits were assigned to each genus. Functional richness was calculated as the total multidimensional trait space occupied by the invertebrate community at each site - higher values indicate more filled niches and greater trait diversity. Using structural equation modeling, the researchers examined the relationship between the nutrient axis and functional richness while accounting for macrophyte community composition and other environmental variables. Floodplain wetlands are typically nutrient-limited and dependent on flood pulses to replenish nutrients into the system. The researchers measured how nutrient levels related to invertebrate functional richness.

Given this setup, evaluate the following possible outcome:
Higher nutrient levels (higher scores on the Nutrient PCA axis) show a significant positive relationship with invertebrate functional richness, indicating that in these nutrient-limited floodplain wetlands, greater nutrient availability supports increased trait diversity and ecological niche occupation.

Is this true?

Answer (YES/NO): YES